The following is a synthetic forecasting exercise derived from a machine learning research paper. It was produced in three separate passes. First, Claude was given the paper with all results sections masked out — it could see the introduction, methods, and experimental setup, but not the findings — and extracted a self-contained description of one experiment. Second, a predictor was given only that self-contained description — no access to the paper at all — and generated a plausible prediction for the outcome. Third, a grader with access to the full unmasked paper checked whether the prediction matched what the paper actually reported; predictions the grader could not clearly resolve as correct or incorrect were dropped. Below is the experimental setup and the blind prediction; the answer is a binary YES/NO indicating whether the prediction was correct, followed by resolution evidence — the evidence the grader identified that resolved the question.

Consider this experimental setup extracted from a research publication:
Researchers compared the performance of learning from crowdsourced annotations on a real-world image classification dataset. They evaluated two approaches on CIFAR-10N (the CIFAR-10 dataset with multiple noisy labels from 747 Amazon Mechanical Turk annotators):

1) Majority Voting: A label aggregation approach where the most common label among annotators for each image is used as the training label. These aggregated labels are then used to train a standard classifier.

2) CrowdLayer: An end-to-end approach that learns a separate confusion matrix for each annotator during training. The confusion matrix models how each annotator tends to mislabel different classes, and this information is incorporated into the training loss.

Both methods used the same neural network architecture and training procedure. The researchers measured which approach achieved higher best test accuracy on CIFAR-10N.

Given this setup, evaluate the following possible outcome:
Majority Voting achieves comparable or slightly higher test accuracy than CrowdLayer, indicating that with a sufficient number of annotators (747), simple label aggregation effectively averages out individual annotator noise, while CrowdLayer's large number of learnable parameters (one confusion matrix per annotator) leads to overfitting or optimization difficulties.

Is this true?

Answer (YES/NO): YES